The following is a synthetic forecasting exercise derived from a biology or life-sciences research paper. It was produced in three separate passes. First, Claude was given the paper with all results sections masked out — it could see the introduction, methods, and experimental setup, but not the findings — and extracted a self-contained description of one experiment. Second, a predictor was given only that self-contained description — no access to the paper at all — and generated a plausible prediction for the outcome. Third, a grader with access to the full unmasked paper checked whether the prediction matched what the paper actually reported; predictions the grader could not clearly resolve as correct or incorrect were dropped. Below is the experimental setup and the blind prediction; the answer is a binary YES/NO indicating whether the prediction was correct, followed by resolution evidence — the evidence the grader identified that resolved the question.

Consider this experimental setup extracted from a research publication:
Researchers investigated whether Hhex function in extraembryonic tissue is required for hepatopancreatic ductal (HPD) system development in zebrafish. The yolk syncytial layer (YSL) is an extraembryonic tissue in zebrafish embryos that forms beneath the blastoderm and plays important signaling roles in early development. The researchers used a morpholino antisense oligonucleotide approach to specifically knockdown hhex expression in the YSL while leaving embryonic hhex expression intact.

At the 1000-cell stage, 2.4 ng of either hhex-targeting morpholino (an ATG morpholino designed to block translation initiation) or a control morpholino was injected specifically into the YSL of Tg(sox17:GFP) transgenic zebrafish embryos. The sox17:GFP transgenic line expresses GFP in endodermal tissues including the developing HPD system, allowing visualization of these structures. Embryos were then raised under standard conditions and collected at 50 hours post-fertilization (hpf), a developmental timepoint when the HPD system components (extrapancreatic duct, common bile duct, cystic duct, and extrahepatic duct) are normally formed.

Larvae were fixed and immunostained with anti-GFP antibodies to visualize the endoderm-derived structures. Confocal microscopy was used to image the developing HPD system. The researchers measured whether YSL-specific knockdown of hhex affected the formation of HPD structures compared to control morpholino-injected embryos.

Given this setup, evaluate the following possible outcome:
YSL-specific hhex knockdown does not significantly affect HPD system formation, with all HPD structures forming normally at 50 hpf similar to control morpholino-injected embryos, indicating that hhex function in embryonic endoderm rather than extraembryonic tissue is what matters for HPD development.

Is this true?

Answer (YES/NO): NO